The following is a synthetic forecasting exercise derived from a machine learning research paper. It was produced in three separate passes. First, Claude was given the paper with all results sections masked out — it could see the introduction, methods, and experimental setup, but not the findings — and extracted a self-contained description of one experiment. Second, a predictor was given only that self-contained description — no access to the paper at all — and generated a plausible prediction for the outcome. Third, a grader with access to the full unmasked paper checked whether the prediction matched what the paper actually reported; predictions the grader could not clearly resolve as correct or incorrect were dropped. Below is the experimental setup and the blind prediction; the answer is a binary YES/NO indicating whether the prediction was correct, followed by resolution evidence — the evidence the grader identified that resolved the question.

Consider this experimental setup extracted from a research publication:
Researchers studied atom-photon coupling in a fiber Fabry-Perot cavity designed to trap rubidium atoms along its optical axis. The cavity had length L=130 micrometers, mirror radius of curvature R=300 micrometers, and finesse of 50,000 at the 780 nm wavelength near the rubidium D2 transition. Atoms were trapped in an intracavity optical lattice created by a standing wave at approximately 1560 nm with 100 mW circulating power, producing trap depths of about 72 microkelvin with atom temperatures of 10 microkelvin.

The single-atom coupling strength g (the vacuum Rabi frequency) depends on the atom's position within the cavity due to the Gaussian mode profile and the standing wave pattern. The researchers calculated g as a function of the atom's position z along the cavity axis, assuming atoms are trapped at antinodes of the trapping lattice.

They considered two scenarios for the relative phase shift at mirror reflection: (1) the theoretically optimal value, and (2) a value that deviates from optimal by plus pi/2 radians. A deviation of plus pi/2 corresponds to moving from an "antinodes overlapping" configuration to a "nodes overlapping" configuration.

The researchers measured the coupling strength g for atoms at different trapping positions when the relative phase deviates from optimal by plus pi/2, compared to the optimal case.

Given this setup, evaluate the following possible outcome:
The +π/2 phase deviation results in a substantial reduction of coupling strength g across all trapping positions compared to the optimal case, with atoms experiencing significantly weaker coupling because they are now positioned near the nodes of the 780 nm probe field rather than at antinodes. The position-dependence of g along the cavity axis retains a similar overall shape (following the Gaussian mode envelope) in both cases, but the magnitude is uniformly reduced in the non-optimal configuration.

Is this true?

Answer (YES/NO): NO